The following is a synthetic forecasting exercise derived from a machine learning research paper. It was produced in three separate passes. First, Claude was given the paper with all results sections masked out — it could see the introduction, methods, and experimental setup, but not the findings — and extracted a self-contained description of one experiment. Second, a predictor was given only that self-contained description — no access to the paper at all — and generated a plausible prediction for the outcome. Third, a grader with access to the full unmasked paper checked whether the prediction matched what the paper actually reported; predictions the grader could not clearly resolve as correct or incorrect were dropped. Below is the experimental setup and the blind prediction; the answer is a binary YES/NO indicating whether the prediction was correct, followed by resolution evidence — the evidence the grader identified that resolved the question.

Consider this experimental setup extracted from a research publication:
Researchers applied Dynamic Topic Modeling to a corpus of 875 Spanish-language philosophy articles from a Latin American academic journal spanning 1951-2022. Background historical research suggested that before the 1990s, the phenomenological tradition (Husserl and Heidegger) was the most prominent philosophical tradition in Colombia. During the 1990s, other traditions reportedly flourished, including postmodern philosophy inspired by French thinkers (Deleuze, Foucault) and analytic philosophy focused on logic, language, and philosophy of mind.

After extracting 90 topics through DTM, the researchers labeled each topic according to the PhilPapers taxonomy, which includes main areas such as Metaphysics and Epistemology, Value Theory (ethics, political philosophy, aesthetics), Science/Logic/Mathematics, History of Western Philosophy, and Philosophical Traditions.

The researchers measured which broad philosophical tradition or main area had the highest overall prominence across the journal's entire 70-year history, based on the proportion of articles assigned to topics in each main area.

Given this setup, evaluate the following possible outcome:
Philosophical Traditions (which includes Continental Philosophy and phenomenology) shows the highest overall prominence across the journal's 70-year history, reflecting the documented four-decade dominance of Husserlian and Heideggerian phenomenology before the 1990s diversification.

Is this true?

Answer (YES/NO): NO